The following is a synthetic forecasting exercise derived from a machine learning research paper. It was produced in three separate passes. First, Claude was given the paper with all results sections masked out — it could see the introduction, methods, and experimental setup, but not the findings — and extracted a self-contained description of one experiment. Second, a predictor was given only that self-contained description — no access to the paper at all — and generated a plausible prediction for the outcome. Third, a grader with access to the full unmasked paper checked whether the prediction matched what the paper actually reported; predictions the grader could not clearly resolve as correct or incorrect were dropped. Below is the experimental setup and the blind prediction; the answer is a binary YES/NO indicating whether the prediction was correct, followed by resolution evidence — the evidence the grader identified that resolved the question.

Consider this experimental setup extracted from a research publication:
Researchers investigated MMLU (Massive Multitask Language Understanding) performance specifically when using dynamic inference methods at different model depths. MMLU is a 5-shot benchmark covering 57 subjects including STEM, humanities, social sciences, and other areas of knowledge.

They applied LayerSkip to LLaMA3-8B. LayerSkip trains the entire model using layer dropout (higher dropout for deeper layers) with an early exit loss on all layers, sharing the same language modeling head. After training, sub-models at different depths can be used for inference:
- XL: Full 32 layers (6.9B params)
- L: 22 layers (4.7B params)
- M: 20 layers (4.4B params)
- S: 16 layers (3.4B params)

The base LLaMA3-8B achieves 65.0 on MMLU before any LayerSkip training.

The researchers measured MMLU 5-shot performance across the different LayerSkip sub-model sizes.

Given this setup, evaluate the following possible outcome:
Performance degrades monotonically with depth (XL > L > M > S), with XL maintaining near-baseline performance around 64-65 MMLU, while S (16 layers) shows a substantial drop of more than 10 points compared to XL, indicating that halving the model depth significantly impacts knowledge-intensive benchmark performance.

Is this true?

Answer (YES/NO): NO